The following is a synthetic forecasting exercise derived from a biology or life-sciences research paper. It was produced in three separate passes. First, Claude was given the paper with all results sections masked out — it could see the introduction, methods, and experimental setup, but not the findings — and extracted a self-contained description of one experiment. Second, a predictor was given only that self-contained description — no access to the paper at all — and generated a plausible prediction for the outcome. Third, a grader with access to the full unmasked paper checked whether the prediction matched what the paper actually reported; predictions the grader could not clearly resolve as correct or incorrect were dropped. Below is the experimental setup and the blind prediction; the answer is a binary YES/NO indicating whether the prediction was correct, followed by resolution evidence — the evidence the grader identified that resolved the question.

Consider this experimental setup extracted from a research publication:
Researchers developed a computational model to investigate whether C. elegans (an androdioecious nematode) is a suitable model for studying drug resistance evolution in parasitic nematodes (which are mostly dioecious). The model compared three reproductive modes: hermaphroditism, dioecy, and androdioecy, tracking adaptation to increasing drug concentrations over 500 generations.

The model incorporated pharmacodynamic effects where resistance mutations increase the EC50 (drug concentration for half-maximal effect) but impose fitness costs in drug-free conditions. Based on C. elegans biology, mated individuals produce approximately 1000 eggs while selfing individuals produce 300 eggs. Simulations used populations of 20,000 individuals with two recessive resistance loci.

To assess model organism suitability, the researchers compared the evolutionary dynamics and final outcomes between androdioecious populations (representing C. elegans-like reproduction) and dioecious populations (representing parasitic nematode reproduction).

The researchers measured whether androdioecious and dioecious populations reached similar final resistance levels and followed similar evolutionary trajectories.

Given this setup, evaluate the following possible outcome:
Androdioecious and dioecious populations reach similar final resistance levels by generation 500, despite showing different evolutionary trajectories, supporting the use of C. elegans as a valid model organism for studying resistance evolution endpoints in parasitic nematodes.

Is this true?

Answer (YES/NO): NO